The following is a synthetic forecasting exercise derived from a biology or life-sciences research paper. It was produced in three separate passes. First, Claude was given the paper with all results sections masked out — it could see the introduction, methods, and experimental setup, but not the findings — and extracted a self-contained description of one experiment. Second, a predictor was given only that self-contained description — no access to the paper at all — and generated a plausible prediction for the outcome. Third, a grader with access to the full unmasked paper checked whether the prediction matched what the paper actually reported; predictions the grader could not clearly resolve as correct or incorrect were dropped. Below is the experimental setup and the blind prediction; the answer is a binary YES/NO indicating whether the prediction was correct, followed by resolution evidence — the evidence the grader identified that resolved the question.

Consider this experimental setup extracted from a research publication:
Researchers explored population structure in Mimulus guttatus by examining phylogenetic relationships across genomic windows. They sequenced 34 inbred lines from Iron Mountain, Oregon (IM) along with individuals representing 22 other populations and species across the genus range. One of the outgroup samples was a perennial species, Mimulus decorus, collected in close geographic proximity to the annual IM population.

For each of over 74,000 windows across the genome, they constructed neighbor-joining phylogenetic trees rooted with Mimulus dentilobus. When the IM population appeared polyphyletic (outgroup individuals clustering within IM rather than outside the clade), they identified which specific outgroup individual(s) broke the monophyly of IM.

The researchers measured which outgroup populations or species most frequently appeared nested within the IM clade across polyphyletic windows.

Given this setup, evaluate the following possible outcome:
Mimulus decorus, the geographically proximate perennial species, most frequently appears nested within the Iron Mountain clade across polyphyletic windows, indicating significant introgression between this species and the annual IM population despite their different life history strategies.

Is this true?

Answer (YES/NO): YES